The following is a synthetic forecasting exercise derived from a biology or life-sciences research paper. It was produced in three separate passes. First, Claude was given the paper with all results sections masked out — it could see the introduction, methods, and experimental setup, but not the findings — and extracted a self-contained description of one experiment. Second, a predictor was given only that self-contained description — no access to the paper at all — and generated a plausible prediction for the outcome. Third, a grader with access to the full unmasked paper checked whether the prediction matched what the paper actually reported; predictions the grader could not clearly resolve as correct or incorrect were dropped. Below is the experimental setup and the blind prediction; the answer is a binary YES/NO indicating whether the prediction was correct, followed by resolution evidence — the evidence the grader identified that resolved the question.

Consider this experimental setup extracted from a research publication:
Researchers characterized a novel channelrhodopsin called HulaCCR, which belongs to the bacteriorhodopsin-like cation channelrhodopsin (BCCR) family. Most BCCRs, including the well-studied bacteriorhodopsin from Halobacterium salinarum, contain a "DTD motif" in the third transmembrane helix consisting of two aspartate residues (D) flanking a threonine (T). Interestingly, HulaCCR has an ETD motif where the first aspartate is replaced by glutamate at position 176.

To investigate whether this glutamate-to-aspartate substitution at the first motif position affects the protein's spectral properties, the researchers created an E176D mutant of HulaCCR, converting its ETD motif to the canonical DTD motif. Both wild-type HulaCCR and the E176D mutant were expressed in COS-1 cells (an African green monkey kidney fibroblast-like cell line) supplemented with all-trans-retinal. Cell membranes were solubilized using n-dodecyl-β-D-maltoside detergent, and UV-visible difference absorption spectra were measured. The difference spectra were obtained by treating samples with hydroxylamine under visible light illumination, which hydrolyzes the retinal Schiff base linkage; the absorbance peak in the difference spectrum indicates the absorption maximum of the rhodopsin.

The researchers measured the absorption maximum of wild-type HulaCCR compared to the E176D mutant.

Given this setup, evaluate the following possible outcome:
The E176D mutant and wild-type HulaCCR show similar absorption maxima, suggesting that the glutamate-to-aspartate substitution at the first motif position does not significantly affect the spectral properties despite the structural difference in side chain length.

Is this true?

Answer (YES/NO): NO